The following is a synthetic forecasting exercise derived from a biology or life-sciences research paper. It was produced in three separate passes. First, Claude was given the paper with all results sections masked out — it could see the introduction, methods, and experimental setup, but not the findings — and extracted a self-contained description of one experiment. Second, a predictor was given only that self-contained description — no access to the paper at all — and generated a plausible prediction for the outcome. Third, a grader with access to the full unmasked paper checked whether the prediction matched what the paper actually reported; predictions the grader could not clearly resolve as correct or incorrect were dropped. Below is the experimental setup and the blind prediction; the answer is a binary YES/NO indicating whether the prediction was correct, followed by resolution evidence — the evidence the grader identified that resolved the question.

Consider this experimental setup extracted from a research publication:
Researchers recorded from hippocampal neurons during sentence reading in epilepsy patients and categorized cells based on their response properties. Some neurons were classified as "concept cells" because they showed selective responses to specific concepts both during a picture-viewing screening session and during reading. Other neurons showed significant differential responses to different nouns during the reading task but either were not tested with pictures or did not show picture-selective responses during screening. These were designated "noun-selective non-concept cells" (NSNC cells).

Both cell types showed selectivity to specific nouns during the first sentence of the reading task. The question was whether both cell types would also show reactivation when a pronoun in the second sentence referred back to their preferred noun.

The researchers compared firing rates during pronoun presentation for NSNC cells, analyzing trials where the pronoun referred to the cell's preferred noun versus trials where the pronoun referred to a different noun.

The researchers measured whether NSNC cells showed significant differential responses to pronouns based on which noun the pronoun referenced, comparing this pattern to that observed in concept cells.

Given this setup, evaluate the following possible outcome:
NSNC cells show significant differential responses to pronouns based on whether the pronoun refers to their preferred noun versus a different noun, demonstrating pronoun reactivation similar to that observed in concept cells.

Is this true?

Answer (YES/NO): NO